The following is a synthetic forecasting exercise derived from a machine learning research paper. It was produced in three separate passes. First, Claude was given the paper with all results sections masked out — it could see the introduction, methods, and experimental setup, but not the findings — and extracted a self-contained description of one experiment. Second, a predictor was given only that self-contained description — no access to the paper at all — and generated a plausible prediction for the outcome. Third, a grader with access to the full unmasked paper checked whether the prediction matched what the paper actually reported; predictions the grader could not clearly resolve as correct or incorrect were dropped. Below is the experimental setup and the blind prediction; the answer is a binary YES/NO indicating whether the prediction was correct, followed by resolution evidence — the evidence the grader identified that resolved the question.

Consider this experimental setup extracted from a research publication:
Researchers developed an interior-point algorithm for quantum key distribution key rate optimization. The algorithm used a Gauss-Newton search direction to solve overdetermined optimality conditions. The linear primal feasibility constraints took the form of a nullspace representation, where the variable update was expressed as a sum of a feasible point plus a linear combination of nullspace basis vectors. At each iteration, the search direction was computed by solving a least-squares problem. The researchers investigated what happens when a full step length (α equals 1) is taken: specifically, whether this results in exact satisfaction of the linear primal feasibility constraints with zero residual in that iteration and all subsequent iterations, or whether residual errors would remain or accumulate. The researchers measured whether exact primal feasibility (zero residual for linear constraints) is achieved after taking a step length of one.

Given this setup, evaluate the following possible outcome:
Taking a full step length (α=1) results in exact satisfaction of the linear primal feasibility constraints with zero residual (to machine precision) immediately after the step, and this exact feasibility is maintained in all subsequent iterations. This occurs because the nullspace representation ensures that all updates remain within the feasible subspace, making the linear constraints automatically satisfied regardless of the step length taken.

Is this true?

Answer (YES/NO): YES